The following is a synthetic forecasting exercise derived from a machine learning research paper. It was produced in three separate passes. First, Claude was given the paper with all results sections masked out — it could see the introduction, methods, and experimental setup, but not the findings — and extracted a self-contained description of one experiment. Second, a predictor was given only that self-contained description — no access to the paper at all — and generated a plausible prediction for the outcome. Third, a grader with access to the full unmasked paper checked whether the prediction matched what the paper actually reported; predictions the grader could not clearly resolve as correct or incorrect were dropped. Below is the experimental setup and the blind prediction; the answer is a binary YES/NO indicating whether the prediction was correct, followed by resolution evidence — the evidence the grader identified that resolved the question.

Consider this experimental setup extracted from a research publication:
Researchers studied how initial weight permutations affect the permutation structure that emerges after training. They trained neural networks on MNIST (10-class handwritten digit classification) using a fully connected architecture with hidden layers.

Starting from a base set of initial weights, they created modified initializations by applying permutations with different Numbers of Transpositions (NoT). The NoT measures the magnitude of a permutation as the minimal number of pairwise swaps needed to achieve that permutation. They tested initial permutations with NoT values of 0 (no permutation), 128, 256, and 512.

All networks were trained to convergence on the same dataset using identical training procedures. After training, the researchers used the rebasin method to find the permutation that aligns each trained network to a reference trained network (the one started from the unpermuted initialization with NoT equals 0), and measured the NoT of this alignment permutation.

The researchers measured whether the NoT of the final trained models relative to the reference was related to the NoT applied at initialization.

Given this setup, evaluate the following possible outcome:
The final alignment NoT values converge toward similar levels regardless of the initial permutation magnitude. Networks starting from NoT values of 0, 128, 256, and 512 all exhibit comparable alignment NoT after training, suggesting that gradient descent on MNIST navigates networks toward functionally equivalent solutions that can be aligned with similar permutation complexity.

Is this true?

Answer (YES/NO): NO